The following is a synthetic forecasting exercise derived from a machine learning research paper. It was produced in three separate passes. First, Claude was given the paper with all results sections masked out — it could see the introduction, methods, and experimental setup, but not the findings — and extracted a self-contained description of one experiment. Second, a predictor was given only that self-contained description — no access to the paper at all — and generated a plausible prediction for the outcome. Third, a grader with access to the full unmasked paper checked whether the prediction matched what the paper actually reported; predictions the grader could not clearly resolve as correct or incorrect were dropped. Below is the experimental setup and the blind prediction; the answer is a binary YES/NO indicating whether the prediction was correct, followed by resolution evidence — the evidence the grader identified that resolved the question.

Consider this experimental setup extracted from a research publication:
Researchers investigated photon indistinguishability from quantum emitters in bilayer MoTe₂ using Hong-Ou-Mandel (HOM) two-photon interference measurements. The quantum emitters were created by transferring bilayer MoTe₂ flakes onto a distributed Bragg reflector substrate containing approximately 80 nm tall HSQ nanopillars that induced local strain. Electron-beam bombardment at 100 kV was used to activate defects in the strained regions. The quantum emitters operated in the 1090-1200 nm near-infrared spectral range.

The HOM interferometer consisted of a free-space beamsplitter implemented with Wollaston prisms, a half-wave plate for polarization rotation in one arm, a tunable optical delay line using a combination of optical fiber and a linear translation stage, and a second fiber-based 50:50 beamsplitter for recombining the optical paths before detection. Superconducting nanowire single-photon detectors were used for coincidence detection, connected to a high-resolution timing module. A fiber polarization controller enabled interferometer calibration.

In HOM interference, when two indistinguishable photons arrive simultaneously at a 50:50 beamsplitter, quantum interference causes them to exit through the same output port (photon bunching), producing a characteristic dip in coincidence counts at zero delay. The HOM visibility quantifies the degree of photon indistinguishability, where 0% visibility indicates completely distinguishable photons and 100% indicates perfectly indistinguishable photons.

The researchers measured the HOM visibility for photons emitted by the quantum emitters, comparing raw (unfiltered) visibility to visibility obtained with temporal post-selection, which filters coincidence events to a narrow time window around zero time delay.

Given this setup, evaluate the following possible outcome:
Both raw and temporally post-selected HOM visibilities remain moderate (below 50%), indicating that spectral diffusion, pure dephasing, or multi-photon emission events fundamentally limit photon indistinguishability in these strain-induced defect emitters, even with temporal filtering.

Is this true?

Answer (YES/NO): YES